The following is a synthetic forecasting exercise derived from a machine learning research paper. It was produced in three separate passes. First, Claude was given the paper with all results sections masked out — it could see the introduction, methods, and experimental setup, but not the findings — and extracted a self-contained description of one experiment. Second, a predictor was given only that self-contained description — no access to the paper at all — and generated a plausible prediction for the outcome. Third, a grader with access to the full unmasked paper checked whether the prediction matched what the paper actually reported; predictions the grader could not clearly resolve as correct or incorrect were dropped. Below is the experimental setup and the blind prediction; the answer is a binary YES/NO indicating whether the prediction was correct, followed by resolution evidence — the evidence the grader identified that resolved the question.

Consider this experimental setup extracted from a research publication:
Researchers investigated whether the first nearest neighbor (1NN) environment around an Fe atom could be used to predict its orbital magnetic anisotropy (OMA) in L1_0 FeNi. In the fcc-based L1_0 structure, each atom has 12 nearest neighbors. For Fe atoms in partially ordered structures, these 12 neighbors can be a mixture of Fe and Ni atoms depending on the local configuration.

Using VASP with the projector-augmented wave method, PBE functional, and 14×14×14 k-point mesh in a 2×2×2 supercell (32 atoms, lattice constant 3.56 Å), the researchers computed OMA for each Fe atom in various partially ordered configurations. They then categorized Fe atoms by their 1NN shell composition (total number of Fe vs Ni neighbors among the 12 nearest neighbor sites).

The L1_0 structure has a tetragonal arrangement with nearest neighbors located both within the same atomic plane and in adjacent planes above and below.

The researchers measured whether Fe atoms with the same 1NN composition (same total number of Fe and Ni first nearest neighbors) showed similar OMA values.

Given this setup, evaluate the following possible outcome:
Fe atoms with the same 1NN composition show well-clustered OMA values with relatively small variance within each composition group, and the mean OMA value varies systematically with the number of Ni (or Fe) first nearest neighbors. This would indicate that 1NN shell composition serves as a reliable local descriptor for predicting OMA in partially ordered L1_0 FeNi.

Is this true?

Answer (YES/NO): NO